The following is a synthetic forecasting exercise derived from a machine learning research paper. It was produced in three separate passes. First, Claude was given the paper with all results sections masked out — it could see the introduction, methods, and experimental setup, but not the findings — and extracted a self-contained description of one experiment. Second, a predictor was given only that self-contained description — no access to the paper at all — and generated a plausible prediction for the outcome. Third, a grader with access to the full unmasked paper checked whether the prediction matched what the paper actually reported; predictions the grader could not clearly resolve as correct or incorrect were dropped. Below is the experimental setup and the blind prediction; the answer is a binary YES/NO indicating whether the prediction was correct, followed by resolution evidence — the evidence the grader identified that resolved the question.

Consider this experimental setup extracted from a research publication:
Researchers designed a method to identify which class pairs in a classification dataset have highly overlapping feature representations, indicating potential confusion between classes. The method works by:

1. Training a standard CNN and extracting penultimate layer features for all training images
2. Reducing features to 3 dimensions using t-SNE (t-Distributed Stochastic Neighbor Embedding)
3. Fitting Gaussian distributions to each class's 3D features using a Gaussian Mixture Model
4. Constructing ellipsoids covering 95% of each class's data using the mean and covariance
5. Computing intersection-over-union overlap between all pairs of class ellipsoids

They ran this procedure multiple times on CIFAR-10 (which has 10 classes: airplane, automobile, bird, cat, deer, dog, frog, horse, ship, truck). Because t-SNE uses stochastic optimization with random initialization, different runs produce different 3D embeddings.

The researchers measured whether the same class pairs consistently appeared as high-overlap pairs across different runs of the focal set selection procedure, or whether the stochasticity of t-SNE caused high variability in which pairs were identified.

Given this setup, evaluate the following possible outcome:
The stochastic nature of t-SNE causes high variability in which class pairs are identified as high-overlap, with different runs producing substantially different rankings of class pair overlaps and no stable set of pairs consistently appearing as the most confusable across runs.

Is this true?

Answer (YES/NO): NO